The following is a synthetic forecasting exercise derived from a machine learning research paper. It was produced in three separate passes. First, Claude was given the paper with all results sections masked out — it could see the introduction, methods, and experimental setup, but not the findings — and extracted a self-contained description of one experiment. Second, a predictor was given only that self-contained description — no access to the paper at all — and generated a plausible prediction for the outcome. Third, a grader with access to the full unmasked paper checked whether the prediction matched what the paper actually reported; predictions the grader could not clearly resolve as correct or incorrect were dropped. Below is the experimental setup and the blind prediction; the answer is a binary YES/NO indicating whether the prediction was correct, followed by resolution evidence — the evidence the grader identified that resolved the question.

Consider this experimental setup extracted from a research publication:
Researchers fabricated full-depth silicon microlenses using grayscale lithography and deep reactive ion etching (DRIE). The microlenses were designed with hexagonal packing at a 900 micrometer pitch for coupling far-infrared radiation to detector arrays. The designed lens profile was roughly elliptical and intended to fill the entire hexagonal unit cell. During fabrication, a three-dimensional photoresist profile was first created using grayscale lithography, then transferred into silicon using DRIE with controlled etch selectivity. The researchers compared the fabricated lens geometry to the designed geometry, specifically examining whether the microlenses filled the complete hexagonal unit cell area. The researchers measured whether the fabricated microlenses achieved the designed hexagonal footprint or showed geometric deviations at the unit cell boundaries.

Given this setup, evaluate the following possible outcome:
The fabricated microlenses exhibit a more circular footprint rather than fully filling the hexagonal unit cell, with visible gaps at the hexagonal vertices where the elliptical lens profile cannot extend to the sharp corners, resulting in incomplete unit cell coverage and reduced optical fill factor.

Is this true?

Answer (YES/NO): YES